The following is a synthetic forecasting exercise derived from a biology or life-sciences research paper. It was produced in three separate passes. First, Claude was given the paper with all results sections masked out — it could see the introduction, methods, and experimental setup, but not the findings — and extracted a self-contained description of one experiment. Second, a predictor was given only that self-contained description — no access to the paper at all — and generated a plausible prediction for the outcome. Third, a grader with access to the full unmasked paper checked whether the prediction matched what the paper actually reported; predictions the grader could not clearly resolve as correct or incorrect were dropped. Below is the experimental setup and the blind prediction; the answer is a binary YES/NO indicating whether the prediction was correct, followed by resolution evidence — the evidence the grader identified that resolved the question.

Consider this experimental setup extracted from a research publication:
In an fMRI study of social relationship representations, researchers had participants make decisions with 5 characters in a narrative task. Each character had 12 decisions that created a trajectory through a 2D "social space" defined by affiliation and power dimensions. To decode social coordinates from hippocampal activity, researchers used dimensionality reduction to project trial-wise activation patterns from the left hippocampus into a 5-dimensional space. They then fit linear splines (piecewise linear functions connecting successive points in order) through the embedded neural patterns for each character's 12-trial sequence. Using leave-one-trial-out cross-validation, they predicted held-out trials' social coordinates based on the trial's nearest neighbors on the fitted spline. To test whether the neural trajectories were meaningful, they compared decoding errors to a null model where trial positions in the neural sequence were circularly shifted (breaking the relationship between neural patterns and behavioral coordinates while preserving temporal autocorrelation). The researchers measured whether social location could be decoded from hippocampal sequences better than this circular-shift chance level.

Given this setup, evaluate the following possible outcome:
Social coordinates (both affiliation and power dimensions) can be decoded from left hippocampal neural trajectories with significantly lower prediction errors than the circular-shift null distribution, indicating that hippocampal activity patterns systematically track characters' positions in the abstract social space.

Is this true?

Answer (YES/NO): YES